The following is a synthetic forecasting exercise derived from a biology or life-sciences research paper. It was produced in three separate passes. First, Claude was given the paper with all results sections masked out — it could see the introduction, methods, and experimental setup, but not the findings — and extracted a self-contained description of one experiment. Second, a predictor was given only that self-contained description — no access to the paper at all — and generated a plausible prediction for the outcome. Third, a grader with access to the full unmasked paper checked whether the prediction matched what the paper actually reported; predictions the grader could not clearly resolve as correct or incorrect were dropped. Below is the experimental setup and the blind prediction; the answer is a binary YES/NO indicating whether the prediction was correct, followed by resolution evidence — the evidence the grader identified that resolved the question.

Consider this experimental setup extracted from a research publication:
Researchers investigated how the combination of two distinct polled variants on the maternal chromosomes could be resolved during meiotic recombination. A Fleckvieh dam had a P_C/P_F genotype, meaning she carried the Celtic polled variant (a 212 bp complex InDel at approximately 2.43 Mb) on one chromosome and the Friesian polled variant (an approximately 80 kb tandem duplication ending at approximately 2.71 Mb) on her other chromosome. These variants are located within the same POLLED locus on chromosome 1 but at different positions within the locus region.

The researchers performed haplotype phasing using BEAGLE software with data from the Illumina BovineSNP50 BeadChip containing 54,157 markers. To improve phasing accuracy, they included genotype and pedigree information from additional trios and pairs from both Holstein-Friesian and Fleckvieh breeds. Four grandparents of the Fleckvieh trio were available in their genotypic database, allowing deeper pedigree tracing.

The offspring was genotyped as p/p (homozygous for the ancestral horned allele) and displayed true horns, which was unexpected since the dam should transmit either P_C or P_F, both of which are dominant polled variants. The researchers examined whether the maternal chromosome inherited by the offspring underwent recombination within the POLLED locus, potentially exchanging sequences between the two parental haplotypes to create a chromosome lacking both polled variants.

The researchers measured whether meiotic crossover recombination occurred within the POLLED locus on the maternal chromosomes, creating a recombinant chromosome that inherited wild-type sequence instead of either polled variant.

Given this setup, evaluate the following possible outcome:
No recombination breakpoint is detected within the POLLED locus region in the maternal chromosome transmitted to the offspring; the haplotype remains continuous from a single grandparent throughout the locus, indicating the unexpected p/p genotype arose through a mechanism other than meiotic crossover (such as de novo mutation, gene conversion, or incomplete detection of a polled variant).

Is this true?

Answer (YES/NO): NO